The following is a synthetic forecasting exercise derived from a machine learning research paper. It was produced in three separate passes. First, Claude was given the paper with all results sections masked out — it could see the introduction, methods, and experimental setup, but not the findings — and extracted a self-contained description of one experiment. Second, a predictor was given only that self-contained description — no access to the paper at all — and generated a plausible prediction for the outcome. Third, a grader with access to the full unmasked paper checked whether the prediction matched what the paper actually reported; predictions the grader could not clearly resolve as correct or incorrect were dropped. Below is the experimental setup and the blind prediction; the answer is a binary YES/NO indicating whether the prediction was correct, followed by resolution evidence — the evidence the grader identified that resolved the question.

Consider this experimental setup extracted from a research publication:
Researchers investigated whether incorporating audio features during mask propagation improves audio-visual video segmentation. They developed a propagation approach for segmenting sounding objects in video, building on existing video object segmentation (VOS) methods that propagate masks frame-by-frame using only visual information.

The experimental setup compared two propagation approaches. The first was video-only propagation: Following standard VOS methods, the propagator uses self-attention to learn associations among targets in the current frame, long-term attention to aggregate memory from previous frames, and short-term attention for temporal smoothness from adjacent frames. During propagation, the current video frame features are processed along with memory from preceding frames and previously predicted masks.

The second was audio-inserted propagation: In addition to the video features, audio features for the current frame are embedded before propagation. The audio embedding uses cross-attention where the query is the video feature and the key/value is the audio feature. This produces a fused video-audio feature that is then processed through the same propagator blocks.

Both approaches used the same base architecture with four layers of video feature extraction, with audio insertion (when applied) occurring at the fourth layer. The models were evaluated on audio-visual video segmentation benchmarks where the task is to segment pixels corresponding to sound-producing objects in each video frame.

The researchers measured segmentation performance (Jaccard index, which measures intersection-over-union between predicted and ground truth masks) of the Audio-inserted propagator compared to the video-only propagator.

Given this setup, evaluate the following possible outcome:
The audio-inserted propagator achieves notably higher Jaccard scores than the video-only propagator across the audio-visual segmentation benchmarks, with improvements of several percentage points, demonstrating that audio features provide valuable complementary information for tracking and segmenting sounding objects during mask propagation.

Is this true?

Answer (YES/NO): NO